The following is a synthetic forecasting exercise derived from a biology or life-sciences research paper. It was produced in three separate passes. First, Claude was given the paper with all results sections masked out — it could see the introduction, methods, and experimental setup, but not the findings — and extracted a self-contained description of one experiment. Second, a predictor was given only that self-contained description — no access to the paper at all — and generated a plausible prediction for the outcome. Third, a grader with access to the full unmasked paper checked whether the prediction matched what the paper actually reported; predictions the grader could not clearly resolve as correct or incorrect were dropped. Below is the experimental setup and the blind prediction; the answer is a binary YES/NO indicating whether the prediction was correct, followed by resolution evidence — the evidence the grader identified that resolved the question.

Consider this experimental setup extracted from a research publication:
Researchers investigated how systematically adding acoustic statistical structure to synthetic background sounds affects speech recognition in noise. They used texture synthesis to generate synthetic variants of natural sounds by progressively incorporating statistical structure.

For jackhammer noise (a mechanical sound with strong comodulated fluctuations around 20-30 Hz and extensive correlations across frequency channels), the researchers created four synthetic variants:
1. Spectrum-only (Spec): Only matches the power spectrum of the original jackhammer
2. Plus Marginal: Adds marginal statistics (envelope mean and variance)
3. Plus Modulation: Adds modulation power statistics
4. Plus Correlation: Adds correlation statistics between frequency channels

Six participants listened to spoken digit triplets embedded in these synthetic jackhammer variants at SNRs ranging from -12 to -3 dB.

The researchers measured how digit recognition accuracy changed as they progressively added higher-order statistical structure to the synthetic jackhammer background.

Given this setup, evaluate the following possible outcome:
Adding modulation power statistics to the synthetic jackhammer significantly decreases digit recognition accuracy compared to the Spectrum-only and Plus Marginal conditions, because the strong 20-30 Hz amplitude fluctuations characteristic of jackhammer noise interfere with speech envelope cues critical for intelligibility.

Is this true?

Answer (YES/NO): NO